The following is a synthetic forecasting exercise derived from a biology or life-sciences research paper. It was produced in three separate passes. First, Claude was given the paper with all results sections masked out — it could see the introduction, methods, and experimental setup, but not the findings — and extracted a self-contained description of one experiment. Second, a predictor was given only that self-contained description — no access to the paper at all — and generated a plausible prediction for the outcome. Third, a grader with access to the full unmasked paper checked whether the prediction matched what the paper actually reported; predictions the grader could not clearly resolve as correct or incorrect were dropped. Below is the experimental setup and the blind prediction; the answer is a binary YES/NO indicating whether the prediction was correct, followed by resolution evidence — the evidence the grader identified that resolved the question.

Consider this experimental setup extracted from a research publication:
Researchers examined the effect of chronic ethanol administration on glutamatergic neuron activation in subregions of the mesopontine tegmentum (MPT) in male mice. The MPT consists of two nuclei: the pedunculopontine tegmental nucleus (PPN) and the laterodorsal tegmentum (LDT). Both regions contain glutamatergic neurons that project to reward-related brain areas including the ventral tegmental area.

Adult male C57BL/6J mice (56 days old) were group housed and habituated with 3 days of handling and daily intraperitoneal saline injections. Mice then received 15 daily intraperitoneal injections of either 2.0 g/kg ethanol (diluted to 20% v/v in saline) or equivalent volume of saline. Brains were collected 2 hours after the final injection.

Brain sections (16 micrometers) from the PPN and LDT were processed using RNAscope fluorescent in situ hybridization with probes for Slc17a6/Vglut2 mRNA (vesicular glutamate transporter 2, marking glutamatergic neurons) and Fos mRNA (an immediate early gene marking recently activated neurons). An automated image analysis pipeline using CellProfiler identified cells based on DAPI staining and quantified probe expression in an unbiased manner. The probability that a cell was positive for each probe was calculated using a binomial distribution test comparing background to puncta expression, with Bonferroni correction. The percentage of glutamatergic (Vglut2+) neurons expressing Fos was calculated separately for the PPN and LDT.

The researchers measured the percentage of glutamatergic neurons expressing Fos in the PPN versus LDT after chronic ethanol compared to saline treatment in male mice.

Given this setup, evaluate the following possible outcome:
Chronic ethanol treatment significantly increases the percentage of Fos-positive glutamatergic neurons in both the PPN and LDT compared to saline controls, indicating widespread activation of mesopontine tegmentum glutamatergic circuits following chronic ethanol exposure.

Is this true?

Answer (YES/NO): NO